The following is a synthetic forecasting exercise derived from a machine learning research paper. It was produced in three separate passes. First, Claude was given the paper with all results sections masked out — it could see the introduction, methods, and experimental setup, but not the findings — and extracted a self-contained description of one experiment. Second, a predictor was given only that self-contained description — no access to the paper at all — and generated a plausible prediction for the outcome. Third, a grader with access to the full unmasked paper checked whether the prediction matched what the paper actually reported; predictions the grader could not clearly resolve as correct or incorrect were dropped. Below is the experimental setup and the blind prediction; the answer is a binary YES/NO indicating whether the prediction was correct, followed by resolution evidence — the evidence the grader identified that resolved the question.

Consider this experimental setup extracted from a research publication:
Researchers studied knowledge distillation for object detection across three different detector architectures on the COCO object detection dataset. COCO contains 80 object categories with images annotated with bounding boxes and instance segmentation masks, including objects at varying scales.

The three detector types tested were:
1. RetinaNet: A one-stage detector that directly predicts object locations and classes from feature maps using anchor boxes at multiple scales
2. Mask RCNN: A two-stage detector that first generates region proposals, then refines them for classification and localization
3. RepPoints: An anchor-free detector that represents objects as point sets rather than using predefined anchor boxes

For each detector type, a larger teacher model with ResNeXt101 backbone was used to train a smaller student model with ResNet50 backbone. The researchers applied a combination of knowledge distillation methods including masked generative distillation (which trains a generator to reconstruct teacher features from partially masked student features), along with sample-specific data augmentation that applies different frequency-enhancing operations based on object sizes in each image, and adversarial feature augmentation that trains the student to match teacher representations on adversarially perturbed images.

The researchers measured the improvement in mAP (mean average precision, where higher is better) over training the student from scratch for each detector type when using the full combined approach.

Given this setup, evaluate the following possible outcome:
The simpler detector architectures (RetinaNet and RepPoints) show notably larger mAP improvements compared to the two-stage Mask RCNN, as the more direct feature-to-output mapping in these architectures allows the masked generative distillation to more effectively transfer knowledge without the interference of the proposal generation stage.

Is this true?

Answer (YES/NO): NO